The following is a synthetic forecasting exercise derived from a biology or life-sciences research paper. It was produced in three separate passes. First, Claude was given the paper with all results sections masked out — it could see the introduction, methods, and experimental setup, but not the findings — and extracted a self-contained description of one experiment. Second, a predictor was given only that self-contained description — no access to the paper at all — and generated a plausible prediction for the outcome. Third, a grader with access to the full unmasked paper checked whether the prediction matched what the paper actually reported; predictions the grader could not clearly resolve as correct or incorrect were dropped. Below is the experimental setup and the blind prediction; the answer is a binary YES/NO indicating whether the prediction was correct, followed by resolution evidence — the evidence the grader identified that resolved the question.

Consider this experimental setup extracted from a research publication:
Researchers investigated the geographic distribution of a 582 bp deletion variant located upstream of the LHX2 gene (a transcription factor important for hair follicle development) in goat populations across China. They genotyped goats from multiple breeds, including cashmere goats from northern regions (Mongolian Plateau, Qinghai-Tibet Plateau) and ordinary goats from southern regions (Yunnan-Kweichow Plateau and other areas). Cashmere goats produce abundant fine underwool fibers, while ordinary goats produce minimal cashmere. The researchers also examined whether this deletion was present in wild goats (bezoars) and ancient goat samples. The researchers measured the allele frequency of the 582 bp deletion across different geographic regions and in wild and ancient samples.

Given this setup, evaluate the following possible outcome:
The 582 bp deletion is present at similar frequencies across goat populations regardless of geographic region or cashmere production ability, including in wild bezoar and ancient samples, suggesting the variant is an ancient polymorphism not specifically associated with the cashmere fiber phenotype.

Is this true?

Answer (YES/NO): NO